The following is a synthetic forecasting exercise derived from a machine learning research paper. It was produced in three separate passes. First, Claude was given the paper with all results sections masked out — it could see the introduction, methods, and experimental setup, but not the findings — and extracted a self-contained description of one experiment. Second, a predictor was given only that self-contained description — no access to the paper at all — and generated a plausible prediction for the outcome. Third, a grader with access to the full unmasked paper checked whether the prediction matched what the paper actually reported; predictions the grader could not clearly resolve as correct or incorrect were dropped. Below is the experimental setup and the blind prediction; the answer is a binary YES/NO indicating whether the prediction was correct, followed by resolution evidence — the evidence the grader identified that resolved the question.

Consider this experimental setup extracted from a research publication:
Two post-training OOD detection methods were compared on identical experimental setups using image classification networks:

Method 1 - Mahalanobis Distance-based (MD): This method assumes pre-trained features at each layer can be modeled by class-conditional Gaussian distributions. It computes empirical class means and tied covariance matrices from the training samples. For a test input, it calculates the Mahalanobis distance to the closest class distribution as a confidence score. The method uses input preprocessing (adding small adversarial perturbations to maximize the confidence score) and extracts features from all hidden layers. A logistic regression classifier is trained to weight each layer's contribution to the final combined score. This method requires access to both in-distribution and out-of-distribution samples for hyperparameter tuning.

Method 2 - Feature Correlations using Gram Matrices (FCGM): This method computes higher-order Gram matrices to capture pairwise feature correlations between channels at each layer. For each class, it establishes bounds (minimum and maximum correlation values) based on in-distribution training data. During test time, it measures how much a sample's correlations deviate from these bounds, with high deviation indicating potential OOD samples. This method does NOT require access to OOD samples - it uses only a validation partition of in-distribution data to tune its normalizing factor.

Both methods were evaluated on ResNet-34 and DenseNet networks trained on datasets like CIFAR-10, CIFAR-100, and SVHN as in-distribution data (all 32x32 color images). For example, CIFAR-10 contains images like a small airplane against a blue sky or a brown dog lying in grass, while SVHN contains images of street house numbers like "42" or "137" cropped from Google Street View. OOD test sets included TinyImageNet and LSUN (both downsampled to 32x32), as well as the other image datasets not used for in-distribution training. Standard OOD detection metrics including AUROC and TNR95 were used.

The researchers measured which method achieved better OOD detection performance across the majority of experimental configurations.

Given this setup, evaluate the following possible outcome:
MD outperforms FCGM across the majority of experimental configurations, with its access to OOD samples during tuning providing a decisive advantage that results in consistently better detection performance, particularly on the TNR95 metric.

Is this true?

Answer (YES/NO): NO